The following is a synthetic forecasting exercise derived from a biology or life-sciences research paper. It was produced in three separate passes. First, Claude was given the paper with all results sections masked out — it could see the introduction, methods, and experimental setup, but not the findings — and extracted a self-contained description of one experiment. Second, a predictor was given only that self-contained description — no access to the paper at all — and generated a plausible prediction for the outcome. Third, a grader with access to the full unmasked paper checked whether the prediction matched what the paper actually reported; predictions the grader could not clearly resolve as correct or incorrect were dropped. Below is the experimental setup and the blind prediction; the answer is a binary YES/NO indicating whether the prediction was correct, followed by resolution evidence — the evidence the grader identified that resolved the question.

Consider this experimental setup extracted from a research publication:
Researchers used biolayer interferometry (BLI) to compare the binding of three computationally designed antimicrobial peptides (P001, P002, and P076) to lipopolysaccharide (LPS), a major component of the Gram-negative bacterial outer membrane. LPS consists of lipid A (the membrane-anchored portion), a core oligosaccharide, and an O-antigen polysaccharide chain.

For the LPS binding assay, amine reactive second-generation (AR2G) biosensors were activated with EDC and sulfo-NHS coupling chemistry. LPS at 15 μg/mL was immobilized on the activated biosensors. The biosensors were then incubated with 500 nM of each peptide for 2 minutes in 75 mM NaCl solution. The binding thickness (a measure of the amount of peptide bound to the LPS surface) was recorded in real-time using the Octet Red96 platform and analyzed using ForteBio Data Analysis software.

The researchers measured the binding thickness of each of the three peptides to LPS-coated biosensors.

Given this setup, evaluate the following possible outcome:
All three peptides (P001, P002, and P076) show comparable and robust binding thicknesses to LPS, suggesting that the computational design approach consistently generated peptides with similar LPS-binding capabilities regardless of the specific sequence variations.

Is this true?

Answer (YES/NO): NO